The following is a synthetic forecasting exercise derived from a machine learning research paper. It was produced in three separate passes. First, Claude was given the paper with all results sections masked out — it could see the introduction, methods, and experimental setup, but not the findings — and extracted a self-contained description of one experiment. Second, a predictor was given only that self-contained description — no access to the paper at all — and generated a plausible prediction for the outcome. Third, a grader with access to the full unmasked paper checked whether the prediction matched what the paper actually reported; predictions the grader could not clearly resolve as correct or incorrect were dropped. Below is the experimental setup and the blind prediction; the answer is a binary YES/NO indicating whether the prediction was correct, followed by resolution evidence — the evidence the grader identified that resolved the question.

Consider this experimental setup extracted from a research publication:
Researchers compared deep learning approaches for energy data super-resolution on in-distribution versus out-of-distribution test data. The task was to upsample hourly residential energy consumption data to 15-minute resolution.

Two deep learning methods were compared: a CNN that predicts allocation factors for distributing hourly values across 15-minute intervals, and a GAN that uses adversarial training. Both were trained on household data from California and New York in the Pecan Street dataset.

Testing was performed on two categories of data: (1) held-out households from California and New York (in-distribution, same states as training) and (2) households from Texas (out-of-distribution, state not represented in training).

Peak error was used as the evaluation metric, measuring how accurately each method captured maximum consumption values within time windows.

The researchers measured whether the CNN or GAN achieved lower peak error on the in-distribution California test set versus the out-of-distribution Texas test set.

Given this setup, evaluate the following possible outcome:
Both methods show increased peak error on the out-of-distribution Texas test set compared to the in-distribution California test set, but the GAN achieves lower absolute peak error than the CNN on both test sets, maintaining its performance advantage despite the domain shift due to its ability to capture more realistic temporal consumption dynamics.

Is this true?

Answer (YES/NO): NO